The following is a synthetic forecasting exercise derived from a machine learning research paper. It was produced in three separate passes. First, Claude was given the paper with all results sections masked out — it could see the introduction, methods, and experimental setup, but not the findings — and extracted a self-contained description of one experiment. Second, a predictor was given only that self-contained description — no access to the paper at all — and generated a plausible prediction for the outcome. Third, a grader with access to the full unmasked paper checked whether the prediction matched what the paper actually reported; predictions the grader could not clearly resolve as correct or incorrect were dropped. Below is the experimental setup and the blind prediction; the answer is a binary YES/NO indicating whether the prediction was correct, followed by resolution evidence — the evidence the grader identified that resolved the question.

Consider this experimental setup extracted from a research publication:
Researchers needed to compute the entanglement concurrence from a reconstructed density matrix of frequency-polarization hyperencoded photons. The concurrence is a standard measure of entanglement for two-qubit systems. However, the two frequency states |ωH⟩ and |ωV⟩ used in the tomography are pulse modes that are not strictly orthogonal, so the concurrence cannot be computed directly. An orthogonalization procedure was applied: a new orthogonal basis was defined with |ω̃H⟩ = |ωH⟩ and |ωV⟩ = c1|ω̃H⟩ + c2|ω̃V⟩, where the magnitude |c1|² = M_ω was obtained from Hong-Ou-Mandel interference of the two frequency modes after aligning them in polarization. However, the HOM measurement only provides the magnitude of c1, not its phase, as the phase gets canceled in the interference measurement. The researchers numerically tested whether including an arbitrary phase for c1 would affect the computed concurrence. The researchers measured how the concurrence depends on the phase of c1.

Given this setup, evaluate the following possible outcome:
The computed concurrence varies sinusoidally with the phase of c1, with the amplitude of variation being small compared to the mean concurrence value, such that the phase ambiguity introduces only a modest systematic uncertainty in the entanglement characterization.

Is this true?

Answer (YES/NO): NO